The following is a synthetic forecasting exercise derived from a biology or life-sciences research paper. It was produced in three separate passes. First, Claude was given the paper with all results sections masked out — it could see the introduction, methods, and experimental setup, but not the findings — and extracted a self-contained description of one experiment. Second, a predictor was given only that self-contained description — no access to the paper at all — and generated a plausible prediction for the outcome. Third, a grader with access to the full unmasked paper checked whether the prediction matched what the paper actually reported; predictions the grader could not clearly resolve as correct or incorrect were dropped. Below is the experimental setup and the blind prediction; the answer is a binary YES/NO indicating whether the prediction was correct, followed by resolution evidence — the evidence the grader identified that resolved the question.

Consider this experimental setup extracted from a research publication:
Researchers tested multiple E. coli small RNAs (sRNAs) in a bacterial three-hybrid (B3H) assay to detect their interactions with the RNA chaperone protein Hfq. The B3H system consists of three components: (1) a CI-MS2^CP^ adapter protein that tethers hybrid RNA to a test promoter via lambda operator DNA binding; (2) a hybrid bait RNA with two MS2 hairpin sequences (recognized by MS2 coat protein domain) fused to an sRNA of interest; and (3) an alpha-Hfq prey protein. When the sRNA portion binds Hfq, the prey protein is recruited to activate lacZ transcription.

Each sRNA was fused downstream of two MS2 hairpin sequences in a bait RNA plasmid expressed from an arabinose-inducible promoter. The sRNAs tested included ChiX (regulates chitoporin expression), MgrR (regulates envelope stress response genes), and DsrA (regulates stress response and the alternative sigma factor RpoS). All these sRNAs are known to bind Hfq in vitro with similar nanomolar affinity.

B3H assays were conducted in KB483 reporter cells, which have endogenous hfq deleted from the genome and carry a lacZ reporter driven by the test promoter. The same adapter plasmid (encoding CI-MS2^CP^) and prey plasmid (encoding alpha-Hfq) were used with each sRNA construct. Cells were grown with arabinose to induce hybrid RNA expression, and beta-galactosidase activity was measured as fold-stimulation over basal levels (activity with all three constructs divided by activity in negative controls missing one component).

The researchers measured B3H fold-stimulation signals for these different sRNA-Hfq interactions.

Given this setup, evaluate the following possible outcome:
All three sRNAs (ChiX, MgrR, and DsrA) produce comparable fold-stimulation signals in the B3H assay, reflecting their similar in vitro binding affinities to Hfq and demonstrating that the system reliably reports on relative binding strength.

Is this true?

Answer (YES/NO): NO